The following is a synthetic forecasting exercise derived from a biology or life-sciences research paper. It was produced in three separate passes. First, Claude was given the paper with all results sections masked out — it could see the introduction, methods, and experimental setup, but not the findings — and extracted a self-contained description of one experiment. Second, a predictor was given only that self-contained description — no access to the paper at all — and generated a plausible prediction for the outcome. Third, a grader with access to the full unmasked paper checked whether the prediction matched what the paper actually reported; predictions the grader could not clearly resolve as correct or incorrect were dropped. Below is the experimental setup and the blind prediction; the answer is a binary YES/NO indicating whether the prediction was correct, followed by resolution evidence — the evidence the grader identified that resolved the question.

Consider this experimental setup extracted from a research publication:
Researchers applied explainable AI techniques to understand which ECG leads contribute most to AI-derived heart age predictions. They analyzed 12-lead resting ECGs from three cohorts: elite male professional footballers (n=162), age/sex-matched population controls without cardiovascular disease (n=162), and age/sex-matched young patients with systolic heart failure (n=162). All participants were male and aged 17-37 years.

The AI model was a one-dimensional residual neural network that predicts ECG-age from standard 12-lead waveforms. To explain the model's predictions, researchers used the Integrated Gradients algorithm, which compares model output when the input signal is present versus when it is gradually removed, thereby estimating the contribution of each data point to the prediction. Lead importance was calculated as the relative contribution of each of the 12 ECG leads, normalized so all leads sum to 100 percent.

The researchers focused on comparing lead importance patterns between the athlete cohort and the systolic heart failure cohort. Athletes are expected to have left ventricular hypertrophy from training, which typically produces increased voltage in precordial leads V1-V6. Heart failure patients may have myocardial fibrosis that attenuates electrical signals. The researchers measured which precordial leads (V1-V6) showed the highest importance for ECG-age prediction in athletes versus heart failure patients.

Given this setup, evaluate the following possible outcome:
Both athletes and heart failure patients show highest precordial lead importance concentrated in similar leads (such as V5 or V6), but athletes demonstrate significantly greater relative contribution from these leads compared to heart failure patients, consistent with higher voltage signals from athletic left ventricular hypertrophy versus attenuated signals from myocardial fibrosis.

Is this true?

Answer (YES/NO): NO